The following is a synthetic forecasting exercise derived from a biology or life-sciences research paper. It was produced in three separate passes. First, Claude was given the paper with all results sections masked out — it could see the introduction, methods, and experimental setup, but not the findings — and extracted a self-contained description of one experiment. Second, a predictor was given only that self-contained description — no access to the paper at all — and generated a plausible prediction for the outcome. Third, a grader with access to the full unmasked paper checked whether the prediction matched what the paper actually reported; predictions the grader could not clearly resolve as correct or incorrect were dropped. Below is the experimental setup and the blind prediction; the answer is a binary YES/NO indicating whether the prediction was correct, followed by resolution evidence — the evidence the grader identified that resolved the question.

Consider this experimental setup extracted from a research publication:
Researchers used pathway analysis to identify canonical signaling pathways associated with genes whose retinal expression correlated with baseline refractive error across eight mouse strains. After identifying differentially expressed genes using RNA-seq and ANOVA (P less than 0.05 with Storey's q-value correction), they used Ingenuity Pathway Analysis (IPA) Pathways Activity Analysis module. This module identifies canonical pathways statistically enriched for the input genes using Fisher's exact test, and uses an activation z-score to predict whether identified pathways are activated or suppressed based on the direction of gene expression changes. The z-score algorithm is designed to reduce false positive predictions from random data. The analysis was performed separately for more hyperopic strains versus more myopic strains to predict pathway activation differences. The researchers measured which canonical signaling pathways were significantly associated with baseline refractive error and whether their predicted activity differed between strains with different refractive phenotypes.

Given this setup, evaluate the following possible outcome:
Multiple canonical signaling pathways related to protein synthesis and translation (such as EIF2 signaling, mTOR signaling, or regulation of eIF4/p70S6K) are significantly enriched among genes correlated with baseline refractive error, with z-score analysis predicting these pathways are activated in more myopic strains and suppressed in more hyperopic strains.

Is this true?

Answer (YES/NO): YES